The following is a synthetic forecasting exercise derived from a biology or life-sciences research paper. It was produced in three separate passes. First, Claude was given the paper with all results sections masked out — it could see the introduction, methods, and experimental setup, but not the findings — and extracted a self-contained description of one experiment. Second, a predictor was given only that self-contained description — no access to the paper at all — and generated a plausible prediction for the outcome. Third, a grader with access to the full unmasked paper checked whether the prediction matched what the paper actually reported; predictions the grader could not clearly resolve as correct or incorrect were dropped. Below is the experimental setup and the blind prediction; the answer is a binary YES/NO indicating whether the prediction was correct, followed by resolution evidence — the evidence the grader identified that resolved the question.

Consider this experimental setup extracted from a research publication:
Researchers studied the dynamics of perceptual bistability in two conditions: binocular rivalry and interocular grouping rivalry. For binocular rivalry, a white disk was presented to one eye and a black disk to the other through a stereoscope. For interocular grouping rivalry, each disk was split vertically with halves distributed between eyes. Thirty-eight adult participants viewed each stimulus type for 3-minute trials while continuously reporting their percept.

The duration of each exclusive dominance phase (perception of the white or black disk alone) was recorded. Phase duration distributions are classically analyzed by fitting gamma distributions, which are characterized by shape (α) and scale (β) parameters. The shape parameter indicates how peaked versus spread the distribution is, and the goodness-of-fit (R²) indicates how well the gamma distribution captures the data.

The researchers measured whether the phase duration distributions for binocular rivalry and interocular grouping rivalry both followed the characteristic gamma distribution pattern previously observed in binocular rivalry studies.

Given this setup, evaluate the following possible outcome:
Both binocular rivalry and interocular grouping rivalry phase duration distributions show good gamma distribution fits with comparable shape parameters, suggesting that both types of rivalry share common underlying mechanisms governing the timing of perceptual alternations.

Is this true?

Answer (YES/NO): YES